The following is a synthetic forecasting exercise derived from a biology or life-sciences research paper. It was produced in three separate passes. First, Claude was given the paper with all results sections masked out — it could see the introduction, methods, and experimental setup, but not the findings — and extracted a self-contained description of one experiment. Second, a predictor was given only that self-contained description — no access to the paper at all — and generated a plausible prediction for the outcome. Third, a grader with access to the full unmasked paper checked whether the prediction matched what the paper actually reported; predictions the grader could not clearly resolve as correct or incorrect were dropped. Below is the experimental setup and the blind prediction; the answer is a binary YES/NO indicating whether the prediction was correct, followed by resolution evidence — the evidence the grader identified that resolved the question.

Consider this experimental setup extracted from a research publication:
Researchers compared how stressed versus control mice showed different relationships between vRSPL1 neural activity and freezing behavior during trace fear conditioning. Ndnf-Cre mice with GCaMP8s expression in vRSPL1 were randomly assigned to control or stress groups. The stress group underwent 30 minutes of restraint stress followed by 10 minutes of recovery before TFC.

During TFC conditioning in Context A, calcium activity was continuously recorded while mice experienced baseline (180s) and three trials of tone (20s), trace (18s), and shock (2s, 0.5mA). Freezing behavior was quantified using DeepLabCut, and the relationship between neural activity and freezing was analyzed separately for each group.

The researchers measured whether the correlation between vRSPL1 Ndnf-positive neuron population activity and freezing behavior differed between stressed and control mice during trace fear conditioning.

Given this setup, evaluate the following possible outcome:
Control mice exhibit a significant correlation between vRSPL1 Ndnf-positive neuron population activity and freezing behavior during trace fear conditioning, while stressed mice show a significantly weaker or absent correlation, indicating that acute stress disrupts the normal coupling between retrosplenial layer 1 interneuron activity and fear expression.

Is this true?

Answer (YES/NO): NO